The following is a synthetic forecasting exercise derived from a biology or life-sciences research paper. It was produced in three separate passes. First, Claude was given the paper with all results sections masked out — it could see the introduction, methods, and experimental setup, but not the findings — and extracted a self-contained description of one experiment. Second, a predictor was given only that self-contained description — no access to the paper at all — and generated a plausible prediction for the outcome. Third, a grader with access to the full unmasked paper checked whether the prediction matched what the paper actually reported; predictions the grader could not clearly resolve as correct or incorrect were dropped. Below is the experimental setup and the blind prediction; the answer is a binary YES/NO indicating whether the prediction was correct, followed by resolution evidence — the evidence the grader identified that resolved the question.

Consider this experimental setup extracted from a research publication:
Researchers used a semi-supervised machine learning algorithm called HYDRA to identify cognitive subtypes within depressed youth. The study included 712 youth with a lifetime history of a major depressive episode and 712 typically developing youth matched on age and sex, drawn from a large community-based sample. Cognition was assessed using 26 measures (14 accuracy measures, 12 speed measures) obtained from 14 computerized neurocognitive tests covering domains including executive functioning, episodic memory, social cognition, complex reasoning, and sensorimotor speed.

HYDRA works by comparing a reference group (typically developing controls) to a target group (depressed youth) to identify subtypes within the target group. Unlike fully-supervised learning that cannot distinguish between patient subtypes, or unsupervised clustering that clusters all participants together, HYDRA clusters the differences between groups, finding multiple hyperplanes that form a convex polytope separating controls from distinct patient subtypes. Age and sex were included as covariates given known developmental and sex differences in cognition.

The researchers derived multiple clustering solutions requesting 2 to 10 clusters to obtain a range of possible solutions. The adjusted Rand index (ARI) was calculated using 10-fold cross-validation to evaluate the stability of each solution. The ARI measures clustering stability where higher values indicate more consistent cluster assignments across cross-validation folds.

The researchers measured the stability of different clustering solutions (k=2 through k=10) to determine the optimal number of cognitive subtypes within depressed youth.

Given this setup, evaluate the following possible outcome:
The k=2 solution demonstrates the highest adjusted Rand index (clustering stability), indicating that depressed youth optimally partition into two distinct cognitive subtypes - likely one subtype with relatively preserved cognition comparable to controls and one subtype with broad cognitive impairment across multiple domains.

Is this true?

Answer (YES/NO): NO